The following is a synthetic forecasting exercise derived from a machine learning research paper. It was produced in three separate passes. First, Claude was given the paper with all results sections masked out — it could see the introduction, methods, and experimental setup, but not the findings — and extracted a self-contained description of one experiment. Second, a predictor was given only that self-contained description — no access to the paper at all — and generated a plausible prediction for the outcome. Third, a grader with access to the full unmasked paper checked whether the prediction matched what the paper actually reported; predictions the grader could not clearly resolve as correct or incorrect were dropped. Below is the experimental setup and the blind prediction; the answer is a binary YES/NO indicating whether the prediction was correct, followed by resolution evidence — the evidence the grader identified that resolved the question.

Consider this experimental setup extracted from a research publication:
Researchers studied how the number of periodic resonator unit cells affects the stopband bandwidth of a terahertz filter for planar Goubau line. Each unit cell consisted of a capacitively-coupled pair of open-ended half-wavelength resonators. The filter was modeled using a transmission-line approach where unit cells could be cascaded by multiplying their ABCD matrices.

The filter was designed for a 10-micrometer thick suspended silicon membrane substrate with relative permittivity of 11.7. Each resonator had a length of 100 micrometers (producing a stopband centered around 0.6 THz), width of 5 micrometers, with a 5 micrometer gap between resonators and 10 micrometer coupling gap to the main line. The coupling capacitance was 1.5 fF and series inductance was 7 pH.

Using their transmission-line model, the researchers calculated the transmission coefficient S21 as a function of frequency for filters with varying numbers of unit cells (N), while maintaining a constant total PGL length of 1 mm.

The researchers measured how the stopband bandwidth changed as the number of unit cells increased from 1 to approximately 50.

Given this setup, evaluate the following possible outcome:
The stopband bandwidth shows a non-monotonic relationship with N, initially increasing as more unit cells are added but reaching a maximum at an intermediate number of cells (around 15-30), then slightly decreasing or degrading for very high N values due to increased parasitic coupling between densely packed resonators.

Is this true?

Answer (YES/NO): NO